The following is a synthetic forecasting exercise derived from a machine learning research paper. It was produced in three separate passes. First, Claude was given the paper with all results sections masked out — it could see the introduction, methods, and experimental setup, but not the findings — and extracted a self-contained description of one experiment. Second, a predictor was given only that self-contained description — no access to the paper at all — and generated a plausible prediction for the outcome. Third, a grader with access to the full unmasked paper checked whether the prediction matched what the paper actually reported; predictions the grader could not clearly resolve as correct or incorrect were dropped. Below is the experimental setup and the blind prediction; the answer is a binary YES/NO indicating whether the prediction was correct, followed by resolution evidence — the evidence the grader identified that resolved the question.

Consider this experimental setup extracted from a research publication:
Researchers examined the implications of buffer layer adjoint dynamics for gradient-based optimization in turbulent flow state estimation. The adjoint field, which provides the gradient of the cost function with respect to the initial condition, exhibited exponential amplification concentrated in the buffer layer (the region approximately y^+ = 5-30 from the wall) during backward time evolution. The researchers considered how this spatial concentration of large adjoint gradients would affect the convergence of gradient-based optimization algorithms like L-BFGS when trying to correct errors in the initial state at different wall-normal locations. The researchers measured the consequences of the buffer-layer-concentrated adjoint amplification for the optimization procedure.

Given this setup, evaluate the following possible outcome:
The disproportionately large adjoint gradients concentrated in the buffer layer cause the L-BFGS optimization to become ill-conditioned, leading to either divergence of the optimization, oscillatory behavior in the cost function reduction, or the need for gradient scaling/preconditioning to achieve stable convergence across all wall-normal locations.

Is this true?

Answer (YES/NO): NO